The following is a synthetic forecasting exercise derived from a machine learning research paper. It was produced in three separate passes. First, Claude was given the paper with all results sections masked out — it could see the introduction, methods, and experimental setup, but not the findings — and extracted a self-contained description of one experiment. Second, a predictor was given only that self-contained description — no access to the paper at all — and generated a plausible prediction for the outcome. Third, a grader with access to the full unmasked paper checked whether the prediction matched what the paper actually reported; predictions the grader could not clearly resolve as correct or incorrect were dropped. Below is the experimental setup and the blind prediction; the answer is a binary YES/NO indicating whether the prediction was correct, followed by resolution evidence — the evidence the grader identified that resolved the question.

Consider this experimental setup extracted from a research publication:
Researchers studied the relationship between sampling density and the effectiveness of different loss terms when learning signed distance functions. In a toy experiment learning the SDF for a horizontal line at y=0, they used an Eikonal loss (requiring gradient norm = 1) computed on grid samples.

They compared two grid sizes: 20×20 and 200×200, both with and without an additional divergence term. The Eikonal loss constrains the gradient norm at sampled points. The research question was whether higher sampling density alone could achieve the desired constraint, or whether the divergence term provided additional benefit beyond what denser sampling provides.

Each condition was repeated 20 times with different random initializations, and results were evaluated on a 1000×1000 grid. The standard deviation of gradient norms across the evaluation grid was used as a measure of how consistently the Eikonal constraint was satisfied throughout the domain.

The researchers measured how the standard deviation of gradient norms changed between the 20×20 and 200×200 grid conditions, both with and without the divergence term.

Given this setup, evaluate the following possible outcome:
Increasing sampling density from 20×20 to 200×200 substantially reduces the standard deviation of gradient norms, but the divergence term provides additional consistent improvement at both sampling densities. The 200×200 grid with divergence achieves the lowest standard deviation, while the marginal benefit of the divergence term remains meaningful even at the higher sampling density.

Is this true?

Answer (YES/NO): NO